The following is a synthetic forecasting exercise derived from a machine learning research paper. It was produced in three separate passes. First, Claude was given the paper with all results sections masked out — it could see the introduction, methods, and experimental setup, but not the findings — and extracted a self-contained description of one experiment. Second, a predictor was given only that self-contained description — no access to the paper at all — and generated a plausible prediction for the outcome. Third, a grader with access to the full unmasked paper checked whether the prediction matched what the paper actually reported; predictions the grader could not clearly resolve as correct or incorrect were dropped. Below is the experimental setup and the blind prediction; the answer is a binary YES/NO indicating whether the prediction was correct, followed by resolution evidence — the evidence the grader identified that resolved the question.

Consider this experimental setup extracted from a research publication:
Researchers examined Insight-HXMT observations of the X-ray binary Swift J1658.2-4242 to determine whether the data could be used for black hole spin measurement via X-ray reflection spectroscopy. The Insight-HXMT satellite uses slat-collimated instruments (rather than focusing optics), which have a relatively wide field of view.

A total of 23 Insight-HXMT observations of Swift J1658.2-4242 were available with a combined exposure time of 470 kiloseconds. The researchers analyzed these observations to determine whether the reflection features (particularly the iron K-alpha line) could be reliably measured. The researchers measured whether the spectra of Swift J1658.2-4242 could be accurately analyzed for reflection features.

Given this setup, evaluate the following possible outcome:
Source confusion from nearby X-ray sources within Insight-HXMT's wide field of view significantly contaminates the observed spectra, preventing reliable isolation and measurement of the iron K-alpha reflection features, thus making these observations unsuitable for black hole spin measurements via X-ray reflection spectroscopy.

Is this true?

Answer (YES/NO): YES